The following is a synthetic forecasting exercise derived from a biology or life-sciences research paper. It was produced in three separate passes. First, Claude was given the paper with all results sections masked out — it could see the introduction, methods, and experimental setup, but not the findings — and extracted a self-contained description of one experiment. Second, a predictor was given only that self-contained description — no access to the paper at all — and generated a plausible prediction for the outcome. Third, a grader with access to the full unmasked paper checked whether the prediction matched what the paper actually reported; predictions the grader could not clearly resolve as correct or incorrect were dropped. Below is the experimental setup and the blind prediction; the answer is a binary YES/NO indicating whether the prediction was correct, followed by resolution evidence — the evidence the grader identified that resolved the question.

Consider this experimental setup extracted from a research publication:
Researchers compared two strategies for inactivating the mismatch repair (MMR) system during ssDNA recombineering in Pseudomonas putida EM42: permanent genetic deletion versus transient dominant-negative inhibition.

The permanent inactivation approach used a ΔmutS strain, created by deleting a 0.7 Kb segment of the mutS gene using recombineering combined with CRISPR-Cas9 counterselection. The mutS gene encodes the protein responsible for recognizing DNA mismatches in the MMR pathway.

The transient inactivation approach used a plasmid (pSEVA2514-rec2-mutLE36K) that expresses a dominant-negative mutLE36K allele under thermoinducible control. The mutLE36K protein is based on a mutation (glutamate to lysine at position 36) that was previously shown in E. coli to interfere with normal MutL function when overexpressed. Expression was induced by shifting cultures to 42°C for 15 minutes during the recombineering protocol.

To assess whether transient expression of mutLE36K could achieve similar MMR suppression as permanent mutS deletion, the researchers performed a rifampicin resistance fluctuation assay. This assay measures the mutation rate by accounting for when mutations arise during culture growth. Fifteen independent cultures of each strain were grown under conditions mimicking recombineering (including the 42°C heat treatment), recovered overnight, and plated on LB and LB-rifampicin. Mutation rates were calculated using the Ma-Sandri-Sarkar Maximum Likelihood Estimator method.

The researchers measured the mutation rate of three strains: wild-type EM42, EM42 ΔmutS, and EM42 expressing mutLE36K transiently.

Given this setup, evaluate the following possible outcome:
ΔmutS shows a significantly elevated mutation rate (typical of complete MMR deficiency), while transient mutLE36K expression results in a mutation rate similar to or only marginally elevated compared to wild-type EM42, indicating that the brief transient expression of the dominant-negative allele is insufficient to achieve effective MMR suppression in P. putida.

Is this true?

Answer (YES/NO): NO